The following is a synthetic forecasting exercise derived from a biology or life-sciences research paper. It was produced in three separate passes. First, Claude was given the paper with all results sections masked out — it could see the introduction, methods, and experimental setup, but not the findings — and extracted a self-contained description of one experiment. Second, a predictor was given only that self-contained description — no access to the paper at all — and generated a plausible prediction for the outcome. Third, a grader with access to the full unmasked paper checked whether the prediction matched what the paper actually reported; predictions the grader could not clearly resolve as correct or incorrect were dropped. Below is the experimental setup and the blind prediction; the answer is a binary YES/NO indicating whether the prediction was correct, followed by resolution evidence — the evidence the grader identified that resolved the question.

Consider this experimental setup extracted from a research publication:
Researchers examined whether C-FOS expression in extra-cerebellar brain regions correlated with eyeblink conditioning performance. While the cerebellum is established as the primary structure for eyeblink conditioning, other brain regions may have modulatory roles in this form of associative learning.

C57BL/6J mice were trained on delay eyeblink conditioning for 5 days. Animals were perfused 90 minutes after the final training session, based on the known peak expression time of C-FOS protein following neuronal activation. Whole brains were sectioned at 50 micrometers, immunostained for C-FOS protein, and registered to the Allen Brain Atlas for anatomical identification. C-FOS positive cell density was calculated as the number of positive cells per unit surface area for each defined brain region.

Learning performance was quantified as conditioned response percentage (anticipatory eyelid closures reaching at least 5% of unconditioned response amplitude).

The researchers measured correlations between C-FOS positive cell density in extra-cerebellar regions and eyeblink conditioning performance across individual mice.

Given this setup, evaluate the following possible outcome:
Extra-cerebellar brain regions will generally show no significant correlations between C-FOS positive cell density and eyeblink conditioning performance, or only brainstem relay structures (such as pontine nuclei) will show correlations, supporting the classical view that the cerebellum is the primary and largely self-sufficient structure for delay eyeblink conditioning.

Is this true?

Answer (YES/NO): NO